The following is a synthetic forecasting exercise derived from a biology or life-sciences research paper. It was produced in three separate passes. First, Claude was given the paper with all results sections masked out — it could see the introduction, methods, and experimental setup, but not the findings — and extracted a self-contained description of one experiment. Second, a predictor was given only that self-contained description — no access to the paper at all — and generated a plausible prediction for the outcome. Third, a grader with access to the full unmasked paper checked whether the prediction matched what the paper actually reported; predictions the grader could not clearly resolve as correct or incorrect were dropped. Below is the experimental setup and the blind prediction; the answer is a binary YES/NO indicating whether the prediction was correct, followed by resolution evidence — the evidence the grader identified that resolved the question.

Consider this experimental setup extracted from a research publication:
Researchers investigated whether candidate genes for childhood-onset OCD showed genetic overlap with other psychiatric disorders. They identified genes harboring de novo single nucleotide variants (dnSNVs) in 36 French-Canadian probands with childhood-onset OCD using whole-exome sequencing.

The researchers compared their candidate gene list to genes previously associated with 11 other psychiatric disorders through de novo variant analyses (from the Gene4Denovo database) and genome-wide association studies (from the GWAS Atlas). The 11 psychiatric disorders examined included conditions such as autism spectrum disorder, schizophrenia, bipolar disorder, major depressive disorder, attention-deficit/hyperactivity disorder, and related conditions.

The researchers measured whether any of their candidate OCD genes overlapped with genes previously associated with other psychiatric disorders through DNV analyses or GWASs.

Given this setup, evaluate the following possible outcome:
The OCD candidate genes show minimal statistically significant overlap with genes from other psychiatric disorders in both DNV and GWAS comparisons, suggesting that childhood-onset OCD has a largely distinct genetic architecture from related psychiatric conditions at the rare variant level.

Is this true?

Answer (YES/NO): NO